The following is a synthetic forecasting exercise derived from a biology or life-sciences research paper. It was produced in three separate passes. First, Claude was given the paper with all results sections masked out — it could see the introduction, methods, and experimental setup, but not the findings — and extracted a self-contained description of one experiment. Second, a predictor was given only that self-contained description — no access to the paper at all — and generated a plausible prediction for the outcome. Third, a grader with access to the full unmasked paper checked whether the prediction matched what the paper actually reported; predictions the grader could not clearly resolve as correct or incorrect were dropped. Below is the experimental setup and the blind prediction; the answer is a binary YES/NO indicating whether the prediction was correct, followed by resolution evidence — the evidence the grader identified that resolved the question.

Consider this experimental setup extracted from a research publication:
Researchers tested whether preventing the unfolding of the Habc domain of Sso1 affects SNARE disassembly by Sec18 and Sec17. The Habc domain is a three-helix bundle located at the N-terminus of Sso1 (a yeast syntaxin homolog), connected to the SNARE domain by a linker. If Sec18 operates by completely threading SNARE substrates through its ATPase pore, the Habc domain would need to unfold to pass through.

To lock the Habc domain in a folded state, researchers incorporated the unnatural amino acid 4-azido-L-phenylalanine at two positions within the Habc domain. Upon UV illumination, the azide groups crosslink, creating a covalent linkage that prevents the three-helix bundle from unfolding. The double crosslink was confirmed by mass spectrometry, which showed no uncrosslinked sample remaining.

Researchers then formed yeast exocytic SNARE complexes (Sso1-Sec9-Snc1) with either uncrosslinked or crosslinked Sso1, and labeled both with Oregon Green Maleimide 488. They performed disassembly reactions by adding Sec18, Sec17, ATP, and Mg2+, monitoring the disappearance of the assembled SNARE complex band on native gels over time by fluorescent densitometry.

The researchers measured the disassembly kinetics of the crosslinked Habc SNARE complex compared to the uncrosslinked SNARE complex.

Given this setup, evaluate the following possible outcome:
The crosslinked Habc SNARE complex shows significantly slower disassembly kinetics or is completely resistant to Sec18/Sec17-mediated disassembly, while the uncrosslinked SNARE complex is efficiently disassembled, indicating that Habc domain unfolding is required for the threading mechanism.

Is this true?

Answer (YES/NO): NO